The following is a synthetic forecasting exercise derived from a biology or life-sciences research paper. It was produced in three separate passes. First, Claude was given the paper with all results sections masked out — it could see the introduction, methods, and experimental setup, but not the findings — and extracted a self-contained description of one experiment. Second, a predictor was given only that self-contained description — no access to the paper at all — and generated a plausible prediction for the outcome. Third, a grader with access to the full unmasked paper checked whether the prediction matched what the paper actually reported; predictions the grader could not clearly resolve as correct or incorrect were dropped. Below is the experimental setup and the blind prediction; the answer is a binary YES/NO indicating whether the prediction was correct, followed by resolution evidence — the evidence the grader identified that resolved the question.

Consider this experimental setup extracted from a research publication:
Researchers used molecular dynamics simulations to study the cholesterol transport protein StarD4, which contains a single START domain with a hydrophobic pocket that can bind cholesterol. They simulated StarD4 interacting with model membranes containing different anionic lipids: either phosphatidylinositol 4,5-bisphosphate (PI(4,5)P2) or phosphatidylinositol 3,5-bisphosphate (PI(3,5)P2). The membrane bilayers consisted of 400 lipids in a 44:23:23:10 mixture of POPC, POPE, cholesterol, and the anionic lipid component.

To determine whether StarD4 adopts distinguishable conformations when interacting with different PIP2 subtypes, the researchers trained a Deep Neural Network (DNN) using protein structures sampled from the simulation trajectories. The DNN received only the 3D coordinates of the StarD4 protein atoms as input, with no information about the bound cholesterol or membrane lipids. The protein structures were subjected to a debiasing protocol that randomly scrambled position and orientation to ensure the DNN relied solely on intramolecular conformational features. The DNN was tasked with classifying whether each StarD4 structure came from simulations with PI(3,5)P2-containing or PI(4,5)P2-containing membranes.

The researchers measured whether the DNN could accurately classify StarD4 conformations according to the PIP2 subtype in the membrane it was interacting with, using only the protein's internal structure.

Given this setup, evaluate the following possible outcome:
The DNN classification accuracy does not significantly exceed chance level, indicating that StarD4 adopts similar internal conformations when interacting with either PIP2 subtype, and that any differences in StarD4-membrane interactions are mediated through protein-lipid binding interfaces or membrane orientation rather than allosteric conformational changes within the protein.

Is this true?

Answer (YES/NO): NO